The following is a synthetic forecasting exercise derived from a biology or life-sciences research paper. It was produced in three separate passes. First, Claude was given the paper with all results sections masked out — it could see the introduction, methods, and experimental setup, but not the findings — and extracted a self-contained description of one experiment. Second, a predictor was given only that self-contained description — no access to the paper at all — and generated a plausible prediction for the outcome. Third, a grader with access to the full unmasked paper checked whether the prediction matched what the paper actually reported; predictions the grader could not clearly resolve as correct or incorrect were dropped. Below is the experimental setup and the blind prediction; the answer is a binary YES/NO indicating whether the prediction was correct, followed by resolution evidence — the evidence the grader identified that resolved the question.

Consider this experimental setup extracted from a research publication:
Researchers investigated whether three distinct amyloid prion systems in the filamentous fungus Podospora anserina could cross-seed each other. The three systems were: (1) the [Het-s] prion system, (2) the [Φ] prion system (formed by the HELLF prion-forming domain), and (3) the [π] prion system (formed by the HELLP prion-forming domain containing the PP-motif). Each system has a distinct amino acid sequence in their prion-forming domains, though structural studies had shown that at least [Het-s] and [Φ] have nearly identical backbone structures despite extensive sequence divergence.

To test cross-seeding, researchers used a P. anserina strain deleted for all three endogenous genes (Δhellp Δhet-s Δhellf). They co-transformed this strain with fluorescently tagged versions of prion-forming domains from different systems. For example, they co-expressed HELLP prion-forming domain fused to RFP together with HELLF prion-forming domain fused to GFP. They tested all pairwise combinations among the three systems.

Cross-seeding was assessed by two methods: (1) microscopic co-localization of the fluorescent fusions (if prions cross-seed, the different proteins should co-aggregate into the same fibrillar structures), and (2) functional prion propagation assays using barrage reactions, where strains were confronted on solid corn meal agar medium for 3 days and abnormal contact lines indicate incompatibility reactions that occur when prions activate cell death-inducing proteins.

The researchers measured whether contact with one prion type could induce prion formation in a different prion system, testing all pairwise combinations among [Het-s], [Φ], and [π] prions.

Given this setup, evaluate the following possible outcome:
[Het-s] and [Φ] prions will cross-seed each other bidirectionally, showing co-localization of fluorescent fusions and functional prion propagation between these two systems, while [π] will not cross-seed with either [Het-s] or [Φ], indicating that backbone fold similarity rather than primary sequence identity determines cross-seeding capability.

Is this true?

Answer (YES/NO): NO